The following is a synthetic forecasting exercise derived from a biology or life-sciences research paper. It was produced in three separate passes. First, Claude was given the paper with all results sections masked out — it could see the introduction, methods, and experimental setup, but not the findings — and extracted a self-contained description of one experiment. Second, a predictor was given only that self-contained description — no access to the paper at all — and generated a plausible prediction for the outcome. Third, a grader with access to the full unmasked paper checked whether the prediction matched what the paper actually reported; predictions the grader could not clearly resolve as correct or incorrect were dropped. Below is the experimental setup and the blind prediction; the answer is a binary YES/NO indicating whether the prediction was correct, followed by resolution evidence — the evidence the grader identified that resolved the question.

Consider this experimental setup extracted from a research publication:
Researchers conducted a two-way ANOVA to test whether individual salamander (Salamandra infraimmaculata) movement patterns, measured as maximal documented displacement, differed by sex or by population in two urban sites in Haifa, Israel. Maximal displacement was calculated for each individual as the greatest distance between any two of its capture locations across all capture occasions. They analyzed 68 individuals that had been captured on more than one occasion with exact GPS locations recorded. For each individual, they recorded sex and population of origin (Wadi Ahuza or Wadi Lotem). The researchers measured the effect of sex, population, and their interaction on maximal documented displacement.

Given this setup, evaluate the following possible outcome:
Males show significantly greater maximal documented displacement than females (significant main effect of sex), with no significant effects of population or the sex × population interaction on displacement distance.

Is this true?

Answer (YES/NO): NO